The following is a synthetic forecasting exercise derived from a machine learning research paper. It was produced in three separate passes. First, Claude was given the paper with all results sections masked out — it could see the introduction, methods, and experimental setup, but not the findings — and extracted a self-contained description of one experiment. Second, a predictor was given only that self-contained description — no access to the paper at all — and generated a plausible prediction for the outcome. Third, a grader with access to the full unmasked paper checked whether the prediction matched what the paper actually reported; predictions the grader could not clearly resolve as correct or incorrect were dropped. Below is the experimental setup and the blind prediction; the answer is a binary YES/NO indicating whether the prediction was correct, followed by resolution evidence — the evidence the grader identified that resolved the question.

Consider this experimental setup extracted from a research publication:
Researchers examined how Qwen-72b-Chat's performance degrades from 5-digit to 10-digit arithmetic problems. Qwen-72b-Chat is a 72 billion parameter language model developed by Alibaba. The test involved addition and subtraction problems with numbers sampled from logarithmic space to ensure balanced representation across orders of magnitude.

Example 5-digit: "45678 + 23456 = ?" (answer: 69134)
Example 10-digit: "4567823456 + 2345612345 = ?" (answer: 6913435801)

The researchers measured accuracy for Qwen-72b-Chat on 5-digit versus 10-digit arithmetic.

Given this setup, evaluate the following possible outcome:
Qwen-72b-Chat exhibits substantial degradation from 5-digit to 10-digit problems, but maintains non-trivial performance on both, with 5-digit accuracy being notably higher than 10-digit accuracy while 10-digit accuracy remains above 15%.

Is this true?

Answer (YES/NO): YES